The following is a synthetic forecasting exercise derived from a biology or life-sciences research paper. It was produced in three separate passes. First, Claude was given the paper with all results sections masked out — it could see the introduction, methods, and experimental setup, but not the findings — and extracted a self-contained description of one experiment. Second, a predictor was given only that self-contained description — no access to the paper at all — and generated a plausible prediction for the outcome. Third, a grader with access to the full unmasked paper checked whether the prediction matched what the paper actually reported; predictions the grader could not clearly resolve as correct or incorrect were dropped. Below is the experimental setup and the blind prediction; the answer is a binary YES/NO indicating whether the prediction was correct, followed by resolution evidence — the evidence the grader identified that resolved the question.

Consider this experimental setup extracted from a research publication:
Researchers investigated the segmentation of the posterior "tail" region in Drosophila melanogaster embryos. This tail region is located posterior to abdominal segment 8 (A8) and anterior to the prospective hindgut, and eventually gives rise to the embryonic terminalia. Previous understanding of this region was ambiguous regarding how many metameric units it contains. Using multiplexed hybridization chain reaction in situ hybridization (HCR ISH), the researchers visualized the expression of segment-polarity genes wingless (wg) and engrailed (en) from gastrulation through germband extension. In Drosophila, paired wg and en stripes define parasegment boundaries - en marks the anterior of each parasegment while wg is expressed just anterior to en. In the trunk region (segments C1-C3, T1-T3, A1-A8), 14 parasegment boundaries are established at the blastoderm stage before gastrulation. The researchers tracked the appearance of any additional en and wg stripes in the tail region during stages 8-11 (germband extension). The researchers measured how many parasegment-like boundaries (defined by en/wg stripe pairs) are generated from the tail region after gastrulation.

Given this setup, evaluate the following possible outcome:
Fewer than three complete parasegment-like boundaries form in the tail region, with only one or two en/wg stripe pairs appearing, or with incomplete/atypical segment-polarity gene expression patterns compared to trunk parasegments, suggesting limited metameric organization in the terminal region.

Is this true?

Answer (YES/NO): YES